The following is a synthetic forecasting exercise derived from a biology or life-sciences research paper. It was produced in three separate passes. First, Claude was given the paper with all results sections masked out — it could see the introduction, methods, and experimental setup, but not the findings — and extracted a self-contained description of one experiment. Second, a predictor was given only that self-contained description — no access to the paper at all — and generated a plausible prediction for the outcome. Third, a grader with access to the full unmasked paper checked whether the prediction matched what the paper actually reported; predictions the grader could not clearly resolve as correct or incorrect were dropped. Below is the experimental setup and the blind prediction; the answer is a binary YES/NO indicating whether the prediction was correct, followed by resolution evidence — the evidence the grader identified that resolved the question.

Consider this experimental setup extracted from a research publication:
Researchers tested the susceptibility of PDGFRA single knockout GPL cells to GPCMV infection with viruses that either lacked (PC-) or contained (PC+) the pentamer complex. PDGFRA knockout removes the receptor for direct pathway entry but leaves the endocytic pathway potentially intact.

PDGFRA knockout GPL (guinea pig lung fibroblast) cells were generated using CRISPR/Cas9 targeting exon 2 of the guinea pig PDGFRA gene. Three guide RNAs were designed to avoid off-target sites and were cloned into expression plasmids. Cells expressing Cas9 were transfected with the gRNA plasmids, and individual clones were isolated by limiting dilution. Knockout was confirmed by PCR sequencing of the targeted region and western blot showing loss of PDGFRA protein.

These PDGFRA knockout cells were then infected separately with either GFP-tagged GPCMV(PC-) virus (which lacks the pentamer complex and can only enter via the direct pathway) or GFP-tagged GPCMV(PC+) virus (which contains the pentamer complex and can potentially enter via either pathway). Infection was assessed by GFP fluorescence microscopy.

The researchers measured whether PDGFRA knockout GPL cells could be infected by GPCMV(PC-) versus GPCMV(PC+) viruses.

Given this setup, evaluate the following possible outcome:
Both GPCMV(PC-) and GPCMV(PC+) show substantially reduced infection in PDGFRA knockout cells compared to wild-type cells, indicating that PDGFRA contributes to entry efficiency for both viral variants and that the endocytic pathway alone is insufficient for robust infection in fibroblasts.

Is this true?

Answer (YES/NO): NO